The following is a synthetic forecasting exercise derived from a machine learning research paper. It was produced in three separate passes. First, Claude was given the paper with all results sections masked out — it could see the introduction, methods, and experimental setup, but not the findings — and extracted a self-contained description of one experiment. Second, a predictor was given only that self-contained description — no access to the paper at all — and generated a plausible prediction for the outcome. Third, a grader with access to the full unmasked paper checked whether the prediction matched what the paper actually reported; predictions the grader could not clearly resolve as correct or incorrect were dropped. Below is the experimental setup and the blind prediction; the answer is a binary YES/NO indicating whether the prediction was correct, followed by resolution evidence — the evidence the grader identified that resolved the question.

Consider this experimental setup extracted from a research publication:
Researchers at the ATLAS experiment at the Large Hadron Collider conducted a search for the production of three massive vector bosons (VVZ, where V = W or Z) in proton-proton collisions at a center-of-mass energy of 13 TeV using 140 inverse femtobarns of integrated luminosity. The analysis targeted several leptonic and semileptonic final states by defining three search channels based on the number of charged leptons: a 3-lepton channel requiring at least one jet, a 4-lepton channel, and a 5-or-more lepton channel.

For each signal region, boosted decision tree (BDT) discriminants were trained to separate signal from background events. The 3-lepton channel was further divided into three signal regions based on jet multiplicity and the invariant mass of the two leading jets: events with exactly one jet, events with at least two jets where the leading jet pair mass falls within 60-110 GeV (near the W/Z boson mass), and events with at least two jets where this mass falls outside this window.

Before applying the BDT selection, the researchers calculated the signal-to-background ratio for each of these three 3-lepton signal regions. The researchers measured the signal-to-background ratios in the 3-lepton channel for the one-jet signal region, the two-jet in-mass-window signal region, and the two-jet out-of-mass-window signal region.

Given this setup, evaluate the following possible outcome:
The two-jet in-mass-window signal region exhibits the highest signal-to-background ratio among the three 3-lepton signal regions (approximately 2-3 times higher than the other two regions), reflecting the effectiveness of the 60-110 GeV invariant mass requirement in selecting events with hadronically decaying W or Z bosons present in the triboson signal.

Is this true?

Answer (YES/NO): NO